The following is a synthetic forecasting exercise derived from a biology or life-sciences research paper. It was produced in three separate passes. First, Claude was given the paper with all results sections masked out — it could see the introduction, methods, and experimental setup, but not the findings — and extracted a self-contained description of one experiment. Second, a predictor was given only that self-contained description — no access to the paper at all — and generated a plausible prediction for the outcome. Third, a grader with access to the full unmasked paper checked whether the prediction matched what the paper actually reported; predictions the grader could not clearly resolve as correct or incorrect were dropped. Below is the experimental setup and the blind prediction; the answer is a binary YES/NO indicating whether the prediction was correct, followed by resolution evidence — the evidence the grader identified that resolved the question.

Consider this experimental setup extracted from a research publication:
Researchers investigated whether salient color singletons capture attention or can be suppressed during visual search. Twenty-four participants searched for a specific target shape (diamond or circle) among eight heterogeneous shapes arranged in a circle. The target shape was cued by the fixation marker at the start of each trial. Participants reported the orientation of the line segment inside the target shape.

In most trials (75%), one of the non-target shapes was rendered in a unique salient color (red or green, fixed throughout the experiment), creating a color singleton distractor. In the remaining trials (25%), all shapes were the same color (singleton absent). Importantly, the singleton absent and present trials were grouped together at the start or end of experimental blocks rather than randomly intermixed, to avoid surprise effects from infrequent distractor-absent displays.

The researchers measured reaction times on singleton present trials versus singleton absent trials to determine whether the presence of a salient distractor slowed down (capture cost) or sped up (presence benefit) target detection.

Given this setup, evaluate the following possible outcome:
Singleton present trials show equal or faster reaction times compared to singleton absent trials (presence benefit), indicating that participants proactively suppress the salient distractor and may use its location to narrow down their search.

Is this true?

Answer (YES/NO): YES